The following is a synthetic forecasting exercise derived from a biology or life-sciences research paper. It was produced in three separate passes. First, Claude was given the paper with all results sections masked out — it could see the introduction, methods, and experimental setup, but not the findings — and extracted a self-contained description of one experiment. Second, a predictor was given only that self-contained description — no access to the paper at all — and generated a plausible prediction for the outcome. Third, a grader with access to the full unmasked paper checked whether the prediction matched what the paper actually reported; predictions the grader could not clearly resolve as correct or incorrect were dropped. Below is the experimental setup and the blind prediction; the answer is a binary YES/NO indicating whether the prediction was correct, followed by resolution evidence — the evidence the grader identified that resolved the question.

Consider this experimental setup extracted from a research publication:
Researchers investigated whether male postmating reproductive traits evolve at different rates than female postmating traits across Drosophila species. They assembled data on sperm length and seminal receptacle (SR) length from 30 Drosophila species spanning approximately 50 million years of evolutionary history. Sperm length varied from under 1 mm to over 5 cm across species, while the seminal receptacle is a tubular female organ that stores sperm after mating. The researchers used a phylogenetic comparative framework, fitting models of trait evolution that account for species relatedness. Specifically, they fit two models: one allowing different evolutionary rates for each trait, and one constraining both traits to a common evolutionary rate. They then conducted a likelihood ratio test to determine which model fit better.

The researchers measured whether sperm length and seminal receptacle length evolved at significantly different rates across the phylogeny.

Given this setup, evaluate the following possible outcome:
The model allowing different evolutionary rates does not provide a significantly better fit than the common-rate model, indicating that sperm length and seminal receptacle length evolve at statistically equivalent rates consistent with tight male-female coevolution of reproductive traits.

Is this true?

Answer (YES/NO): YES